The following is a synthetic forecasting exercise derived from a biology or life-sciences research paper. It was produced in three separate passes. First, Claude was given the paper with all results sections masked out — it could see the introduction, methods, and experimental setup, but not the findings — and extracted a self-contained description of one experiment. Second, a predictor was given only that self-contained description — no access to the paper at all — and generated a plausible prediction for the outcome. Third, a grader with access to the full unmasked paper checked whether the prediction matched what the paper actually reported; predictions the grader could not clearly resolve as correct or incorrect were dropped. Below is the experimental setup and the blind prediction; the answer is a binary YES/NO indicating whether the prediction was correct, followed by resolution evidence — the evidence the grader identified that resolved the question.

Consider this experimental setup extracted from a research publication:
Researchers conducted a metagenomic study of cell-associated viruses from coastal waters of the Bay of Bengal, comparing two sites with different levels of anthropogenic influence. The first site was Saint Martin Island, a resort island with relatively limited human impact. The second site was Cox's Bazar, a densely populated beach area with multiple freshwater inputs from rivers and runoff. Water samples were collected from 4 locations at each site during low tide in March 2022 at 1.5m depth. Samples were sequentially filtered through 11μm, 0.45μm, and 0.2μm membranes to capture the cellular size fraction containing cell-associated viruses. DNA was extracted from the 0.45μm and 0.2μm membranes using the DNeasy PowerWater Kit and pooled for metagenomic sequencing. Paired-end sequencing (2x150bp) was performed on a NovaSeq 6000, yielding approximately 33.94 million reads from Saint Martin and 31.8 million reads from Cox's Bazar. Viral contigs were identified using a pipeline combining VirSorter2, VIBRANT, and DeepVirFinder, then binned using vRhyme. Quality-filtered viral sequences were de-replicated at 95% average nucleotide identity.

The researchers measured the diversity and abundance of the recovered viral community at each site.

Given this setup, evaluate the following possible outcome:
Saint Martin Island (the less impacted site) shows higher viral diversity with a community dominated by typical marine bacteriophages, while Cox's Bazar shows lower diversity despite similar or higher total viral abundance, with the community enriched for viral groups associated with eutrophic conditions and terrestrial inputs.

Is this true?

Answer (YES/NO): NO